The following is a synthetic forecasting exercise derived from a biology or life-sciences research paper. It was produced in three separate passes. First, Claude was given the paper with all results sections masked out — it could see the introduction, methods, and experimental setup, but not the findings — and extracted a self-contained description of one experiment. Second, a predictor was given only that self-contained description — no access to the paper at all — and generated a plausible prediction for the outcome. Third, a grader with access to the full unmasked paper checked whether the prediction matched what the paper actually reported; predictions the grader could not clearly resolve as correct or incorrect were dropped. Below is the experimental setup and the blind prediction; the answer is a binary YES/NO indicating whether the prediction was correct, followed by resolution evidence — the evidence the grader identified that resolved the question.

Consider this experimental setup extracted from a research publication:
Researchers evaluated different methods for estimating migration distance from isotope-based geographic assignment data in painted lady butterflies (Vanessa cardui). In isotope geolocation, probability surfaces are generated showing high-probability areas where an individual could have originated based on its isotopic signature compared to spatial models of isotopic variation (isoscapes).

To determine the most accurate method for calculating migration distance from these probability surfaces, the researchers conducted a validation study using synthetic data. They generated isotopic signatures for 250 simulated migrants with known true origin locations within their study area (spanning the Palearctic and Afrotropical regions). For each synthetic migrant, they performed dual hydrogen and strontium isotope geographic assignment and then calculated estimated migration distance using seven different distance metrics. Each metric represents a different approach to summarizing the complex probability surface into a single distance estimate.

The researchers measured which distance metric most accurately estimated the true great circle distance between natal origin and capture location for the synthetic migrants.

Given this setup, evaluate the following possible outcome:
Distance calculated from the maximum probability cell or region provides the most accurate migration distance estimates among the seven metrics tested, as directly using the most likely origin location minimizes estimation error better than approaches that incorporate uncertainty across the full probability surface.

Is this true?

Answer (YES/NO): NO